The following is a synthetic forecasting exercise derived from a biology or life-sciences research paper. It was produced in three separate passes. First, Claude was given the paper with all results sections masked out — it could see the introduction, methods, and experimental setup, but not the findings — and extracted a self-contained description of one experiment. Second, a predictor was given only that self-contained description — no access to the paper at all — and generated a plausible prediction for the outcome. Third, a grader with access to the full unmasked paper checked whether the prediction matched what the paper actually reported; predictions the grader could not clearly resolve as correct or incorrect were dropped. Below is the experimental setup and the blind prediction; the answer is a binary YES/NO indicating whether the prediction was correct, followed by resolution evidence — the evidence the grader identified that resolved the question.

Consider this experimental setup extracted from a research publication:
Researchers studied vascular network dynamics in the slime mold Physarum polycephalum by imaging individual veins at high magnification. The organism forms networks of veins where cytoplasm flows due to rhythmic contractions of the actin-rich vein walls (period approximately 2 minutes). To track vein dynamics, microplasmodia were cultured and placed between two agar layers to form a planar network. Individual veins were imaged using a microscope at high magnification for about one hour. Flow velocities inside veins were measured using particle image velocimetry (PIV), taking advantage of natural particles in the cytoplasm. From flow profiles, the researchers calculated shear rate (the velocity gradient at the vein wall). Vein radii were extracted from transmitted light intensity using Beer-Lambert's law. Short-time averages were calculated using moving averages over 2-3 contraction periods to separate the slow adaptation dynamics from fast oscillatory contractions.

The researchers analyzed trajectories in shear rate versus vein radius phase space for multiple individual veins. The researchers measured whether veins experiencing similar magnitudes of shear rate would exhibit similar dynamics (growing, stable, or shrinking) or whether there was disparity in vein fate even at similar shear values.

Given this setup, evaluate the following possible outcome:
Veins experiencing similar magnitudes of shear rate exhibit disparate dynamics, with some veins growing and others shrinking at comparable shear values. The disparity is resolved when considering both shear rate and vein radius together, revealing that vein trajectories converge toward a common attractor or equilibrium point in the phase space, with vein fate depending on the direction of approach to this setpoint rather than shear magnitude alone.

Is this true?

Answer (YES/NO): NO